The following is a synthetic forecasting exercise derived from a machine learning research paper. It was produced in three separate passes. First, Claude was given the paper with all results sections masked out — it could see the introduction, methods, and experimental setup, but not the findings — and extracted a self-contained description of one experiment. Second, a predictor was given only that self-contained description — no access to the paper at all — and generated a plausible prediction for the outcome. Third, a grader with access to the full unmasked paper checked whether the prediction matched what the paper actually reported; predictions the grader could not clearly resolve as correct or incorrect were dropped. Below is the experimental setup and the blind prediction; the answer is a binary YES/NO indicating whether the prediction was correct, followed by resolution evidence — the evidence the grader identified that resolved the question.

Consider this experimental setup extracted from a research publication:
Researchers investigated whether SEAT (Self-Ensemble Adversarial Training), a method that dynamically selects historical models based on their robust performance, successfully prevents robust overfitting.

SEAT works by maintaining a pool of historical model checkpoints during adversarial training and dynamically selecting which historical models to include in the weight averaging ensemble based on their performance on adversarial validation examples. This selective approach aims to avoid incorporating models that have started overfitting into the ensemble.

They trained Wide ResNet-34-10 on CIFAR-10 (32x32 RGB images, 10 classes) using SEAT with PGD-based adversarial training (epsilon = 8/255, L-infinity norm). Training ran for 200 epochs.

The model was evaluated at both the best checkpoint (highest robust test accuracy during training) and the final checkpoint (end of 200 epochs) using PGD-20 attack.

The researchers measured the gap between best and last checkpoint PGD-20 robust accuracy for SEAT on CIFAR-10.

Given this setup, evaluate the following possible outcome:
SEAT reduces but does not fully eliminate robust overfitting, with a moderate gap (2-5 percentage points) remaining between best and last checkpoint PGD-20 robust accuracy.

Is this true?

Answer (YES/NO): NO